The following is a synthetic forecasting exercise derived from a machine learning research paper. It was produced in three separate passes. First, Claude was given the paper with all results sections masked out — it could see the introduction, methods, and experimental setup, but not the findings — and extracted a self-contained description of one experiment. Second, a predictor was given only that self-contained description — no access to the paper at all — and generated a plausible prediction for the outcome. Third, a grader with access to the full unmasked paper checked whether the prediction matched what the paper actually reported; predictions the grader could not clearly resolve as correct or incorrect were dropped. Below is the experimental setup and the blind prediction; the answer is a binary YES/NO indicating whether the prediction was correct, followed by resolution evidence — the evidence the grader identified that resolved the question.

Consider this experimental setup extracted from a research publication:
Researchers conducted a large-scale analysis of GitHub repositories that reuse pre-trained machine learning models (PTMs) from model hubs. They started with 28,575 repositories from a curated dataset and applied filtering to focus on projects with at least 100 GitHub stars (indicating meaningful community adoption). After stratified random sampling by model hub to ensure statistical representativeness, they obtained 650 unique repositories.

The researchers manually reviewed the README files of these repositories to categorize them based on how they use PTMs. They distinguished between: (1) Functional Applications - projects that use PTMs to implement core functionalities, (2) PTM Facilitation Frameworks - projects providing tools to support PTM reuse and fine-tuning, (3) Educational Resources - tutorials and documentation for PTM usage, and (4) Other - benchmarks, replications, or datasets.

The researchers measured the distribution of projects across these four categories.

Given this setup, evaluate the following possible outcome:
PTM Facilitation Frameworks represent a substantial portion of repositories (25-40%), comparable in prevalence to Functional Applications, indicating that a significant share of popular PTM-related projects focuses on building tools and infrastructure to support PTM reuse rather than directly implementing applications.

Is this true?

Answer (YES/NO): NO